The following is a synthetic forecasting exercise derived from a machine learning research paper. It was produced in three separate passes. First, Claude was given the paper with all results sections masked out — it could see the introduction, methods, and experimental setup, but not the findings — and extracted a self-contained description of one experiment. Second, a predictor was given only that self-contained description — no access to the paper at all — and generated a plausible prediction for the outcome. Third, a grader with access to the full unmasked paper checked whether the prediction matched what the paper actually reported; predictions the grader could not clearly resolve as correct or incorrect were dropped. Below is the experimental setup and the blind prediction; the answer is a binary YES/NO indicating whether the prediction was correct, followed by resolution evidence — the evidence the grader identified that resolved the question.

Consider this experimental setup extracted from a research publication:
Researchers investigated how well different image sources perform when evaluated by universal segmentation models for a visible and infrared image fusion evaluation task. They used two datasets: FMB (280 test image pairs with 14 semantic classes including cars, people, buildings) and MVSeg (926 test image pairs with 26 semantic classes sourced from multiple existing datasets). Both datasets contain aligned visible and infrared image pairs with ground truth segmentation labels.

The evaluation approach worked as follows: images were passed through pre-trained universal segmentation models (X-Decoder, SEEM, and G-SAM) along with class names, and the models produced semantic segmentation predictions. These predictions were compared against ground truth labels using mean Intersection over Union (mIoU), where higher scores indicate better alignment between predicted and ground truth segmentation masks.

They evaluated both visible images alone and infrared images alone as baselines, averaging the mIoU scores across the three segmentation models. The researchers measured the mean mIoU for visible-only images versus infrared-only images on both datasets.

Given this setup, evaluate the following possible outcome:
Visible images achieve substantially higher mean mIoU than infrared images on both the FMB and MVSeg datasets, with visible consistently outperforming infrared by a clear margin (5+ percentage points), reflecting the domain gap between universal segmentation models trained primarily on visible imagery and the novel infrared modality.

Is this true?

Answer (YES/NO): YES